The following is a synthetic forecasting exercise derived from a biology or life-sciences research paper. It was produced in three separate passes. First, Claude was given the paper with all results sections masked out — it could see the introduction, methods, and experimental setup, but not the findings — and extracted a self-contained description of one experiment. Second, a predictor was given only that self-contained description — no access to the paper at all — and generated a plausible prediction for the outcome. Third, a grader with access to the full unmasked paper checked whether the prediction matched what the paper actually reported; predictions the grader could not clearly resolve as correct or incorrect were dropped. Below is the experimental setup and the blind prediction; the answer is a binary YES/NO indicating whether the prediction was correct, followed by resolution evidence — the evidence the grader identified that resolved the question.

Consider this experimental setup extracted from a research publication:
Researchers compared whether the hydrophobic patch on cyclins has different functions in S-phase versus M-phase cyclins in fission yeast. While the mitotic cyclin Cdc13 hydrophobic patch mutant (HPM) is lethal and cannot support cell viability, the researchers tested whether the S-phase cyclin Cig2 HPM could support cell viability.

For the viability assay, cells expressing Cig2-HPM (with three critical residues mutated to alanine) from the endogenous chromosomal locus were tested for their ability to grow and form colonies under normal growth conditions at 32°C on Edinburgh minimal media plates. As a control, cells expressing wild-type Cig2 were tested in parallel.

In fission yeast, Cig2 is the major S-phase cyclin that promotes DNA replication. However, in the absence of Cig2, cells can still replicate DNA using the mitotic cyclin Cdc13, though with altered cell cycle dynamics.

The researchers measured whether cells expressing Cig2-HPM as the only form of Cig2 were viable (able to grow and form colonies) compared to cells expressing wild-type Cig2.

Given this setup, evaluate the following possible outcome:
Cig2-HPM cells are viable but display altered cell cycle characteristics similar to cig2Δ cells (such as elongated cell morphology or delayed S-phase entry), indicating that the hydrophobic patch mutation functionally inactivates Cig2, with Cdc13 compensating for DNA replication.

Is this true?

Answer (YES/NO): NO